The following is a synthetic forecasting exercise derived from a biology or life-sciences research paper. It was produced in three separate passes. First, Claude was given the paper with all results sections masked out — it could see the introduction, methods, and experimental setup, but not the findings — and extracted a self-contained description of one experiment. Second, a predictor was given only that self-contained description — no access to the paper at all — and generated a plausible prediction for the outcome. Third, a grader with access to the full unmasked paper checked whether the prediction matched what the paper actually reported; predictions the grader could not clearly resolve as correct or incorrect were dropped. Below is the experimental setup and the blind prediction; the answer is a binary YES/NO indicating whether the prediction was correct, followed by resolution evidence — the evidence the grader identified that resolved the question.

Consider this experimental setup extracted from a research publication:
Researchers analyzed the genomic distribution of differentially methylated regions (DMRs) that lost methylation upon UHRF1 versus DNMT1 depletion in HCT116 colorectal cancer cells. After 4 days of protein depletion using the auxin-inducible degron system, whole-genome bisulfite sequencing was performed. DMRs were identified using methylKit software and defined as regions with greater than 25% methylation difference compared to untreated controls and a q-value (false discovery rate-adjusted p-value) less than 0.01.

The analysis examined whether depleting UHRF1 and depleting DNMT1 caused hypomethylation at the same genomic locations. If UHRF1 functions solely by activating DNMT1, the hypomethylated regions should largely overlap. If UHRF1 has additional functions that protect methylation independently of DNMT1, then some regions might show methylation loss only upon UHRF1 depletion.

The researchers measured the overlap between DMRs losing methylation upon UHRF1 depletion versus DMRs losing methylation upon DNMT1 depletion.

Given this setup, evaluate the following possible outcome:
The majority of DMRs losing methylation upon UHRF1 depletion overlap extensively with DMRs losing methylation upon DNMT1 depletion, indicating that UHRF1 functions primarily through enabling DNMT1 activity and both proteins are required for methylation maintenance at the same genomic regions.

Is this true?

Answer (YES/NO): NO